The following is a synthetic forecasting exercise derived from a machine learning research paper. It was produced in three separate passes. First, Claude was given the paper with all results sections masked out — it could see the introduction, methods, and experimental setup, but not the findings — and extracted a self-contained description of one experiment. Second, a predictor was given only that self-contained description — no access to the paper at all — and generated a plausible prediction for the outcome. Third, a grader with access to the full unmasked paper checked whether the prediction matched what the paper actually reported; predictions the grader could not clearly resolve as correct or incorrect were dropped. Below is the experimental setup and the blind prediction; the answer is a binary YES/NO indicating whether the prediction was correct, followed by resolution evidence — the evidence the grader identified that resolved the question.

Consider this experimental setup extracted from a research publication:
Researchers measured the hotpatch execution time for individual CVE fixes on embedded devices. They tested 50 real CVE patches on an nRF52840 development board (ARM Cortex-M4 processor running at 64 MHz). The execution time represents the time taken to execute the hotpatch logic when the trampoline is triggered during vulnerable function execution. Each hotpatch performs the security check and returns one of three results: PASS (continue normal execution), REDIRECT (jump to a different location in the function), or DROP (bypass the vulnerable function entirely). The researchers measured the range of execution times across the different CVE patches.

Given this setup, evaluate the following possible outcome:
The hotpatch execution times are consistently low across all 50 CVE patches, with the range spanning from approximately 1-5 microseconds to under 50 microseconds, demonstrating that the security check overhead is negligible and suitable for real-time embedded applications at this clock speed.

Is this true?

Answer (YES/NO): NO